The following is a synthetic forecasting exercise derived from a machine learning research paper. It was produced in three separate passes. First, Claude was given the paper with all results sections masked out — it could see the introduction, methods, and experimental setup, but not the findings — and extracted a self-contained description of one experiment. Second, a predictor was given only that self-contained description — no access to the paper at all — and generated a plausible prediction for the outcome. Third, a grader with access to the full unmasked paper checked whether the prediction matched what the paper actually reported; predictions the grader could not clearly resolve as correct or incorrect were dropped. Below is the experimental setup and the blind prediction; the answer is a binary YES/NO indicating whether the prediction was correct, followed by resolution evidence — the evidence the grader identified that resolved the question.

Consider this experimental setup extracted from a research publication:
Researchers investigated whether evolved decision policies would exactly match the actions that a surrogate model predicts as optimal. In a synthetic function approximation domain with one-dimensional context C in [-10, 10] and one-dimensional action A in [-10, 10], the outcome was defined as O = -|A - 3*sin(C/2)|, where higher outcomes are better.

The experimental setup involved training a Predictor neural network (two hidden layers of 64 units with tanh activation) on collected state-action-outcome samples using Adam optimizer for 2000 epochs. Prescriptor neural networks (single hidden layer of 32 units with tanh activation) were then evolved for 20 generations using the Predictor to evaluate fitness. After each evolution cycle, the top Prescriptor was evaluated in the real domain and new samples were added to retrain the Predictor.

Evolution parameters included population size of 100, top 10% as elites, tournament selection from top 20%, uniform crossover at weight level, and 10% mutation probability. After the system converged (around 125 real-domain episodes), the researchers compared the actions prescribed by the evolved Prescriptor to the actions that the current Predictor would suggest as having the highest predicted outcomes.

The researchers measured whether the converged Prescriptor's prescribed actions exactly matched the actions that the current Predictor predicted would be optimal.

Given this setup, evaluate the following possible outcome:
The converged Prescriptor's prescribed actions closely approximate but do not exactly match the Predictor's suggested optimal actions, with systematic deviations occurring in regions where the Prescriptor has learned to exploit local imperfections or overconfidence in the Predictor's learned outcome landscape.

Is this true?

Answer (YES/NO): NO